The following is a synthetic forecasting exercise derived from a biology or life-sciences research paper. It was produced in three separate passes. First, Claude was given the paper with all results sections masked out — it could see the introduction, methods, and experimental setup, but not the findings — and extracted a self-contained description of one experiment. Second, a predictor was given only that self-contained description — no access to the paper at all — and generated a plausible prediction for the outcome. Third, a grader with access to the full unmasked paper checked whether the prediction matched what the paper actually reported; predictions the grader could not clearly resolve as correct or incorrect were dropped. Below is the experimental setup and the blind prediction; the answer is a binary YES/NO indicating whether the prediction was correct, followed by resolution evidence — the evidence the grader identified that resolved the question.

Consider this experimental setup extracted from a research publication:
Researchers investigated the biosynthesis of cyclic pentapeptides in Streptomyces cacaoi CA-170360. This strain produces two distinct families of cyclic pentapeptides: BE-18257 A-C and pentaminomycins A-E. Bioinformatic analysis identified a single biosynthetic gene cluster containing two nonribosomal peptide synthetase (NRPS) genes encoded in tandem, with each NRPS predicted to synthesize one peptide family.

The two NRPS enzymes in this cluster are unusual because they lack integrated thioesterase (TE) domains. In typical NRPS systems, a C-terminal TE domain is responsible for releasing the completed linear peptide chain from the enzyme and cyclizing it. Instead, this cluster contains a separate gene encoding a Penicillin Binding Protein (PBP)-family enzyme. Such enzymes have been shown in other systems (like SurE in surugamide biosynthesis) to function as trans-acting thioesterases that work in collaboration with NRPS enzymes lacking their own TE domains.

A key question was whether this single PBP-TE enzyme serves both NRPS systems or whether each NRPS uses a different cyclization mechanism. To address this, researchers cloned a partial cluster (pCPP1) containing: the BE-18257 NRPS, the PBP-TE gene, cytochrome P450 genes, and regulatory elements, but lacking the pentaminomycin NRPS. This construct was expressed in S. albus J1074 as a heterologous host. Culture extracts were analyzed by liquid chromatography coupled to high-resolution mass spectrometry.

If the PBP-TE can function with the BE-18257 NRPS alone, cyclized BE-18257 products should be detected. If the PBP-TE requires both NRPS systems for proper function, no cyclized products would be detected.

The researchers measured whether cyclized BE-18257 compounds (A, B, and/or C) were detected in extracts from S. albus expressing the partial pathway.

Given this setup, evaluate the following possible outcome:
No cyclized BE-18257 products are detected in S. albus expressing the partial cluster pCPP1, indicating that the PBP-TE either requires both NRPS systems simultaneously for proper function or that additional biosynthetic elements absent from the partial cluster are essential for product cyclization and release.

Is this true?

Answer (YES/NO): NO